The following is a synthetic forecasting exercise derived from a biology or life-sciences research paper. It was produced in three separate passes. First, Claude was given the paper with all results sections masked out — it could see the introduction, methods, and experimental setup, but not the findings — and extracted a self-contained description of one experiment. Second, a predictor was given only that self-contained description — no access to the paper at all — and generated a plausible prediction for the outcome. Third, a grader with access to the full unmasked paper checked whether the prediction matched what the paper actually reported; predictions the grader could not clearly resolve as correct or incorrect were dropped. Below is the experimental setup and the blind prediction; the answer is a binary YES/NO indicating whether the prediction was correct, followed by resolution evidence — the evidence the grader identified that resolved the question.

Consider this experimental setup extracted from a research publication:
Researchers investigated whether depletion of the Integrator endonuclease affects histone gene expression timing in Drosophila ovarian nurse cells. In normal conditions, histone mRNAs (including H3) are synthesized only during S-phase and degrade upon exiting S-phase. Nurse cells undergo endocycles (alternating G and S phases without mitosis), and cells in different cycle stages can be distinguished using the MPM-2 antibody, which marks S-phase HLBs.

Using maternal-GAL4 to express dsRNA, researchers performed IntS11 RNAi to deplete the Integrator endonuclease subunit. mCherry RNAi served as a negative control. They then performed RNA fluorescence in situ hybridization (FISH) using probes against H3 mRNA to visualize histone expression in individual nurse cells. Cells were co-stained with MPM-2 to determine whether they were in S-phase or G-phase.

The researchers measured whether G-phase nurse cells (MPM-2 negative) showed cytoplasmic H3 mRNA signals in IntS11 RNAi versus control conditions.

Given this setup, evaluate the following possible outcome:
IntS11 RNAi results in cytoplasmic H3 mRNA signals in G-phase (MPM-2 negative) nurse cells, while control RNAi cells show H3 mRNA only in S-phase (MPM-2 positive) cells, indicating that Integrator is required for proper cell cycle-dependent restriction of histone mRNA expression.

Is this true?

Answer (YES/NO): YES